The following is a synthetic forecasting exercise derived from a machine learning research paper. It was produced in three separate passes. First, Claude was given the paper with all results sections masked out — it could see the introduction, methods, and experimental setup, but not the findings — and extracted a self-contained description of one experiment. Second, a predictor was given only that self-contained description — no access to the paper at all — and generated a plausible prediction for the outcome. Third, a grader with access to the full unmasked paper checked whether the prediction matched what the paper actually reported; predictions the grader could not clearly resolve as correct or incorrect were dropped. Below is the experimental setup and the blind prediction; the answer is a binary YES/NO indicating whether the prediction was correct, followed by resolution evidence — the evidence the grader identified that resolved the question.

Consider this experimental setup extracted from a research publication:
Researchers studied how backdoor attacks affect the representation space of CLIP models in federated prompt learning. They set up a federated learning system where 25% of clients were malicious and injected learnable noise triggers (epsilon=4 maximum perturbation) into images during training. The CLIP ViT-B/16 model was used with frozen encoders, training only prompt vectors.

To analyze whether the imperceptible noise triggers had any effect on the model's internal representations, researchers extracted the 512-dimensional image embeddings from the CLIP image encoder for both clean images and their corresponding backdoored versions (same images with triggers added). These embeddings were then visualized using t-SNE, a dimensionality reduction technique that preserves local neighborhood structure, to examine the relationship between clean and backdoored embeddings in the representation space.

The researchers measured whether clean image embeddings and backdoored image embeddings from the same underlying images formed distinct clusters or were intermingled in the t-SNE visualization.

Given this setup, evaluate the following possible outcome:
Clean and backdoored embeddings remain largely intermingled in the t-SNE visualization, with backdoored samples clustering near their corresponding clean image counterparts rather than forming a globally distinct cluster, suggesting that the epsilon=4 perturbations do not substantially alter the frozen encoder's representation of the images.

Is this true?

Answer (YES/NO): NO